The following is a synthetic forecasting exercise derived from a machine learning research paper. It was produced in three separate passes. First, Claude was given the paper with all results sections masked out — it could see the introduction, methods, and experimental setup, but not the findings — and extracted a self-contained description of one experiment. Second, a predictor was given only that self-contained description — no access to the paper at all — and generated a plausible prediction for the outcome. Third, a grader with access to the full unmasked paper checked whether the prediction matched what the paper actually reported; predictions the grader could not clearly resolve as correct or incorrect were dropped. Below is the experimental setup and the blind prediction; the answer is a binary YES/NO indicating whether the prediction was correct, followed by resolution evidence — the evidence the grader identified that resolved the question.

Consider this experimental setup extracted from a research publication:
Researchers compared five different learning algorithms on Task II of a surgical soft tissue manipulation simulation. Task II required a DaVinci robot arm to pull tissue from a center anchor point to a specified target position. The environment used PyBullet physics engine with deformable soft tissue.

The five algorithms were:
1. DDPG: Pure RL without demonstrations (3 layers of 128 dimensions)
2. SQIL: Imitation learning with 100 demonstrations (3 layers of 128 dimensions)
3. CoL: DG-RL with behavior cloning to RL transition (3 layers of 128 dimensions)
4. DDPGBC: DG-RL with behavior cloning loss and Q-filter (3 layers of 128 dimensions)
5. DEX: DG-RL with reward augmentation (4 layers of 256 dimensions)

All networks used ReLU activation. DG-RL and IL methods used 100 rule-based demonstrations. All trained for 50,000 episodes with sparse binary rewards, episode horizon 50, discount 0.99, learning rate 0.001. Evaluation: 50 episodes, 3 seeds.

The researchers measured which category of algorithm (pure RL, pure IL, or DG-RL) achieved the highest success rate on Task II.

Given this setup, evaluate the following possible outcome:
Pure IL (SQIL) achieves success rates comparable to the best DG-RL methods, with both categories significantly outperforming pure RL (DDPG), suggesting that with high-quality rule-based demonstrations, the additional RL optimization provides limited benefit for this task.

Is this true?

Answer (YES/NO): NO